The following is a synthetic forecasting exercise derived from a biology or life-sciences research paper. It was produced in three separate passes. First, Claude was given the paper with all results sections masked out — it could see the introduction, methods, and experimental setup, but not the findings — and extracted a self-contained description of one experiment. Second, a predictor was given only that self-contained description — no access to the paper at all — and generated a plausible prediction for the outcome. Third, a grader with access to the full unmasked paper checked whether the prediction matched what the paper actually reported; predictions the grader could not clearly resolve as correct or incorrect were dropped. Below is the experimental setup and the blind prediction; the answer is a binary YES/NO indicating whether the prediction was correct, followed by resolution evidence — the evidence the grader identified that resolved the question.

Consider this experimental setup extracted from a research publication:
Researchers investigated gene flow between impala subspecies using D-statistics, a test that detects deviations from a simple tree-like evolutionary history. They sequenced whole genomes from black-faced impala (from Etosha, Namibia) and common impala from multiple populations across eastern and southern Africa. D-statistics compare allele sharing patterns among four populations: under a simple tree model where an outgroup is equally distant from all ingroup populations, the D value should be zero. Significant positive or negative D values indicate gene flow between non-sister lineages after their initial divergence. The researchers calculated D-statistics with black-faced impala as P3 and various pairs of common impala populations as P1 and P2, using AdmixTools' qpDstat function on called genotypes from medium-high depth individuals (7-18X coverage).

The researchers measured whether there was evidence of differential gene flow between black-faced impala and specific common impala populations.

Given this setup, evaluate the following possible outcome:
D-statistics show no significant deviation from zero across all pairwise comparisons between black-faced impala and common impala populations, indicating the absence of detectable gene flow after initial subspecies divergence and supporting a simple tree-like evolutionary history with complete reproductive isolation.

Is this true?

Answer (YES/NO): NO